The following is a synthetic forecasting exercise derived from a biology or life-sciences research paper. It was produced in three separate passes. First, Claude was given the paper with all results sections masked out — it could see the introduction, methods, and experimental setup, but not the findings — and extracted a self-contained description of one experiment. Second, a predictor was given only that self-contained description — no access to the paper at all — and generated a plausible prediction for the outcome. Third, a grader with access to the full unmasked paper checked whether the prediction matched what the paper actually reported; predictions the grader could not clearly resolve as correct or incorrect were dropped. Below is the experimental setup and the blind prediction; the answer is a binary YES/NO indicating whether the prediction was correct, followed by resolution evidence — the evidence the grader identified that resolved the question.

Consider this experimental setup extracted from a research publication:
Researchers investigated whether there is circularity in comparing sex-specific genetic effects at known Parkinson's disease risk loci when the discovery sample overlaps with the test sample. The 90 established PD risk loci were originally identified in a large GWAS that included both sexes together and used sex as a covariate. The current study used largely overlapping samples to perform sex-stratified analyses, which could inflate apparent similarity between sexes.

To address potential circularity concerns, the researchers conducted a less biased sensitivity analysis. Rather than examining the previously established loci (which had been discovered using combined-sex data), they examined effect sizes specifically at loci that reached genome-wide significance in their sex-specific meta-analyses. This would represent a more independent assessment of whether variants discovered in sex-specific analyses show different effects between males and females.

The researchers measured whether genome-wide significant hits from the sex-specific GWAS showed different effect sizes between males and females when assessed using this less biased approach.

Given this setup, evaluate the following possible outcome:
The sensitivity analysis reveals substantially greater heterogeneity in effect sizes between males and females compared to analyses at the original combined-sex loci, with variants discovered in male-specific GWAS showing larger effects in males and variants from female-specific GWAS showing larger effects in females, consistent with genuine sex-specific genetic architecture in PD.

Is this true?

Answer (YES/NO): NO